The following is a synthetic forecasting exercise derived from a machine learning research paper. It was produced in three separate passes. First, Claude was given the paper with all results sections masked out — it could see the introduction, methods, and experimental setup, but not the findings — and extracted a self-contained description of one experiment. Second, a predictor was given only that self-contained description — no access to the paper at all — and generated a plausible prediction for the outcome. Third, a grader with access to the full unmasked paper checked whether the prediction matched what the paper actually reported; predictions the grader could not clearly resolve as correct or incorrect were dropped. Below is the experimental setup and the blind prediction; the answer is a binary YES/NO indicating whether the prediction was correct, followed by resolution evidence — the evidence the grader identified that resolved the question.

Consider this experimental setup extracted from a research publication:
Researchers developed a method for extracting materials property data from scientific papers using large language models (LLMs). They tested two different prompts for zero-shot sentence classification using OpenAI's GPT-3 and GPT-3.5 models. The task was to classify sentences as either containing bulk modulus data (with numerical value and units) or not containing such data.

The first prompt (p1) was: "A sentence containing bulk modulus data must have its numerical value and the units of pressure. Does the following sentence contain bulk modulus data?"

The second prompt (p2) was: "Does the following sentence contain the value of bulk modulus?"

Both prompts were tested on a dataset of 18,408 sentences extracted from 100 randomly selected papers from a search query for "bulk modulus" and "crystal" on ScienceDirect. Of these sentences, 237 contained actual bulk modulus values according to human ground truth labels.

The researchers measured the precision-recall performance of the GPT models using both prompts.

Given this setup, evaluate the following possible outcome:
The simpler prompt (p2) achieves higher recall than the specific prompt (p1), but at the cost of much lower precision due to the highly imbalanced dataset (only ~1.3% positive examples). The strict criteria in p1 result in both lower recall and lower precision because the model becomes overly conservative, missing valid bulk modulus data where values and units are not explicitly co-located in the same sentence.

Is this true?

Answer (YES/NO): NO